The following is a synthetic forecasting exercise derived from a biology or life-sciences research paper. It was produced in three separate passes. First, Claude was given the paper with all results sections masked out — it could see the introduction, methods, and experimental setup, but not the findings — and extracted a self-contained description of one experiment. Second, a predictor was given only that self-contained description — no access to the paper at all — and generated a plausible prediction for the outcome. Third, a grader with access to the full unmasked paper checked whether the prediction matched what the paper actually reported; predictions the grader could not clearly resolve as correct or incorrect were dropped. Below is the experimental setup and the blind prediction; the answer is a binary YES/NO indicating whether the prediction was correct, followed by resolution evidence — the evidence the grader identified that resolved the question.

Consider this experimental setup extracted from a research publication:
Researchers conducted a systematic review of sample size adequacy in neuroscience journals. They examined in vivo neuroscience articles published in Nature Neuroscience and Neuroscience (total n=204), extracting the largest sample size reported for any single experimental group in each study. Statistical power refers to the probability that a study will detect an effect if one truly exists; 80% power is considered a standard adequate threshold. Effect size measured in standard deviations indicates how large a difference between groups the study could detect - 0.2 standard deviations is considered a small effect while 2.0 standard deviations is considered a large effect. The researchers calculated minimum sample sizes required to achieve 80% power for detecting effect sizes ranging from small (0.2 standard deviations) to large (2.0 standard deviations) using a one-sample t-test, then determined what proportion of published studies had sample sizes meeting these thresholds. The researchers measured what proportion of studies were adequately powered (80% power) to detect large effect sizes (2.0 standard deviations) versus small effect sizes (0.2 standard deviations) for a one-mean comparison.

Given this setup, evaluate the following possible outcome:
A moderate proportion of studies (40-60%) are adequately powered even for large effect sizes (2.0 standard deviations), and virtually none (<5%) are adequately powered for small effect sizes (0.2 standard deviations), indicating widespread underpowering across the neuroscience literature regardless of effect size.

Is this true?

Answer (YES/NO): NO